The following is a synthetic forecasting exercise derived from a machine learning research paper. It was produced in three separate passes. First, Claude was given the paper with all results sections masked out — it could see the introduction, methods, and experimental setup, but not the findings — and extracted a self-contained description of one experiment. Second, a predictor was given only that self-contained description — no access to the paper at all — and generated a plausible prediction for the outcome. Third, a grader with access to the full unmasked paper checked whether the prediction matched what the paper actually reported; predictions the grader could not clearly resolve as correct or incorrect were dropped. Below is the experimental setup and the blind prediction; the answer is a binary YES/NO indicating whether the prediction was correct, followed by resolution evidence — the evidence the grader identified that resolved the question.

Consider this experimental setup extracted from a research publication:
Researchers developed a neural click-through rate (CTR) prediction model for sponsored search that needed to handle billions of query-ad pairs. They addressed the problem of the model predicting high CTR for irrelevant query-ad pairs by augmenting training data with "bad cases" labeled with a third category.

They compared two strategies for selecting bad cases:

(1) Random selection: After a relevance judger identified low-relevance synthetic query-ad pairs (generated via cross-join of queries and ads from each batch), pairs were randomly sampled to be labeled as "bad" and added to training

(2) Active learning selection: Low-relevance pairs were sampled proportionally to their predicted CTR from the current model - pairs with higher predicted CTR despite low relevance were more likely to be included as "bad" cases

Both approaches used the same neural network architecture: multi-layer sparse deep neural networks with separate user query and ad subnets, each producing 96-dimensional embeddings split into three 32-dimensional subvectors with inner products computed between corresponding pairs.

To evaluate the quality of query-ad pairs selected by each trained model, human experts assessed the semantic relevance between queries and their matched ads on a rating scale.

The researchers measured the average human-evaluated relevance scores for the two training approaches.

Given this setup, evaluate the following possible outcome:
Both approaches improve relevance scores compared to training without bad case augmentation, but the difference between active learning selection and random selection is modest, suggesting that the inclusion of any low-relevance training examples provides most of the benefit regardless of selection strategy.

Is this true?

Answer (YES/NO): NO